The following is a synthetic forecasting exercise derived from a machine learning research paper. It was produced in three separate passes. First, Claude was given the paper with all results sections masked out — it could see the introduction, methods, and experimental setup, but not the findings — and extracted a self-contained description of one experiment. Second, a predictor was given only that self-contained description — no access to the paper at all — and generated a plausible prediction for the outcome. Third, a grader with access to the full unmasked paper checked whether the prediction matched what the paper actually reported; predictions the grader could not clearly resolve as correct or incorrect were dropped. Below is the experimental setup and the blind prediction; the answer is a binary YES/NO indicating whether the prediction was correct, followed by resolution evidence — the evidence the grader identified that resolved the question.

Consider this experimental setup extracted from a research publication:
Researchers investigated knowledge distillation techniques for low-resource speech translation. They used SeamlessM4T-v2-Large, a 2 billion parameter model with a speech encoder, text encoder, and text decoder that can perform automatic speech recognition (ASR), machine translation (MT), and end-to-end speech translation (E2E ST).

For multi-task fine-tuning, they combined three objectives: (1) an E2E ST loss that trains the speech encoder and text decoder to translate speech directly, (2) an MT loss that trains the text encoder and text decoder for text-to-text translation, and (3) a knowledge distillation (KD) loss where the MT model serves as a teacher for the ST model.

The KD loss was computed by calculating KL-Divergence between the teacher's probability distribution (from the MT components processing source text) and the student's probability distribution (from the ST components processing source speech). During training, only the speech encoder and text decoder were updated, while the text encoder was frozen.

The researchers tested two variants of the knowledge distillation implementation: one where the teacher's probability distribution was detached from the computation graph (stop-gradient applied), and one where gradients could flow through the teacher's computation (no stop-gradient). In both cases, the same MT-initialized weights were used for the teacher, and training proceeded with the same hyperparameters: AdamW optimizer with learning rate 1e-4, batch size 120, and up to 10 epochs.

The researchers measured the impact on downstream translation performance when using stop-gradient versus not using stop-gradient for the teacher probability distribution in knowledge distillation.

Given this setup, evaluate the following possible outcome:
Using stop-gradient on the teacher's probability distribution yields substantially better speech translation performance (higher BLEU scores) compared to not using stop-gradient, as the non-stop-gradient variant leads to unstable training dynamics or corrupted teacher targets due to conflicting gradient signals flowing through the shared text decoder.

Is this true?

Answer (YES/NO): NO